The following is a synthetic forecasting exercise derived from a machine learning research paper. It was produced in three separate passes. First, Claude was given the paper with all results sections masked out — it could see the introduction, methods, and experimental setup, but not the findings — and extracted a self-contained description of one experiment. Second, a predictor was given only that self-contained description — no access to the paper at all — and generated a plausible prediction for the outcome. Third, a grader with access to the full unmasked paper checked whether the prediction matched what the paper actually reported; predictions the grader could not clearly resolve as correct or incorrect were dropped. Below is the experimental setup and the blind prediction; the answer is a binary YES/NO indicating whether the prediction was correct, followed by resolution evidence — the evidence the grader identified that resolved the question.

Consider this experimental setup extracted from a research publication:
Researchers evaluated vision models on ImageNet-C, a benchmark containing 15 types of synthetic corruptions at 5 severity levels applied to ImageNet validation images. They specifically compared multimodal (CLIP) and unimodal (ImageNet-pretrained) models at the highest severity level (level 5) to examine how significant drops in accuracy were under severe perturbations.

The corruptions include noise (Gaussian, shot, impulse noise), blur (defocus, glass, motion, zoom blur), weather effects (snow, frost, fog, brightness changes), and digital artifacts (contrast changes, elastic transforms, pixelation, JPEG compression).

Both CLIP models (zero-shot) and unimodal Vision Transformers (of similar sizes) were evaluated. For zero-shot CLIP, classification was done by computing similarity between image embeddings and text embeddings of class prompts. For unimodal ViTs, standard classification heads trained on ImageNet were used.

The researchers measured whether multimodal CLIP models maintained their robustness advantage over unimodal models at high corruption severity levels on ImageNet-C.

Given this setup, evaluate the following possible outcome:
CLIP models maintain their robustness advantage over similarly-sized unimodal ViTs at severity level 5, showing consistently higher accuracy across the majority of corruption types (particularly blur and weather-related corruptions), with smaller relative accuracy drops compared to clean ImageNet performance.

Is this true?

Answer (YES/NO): NO